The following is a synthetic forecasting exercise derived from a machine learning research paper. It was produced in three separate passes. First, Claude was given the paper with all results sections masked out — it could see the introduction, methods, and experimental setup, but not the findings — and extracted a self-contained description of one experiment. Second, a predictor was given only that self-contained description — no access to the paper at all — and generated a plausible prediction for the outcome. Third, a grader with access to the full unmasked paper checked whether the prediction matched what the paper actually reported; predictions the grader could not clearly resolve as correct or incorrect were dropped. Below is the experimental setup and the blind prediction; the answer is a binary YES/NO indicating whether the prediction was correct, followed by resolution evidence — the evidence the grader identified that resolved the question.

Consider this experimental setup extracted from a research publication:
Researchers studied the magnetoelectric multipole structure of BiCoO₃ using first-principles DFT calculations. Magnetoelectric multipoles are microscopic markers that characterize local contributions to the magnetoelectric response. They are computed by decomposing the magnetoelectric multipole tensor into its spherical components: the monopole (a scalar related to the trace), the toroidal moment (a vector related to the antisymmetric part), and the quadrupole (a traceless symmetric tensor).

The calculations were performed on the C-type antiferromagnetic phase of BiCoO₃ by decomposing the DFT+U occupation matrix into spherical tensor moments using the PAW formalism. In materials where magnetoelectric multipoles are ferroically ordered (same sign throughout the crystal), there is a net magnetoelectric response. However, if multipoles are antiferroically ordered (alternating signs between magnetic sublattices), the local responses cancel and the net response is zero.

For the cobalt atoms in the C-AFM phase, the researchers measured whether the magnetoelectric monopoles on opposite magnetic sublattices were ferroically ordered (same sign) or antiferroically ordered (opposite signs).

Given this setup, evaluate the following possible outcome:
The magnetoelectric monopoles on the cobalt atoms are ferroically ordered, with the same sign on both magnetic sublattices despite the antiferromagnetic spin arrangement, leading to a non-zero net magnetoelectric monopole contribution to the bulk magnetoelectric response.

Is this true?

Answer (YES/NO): NO